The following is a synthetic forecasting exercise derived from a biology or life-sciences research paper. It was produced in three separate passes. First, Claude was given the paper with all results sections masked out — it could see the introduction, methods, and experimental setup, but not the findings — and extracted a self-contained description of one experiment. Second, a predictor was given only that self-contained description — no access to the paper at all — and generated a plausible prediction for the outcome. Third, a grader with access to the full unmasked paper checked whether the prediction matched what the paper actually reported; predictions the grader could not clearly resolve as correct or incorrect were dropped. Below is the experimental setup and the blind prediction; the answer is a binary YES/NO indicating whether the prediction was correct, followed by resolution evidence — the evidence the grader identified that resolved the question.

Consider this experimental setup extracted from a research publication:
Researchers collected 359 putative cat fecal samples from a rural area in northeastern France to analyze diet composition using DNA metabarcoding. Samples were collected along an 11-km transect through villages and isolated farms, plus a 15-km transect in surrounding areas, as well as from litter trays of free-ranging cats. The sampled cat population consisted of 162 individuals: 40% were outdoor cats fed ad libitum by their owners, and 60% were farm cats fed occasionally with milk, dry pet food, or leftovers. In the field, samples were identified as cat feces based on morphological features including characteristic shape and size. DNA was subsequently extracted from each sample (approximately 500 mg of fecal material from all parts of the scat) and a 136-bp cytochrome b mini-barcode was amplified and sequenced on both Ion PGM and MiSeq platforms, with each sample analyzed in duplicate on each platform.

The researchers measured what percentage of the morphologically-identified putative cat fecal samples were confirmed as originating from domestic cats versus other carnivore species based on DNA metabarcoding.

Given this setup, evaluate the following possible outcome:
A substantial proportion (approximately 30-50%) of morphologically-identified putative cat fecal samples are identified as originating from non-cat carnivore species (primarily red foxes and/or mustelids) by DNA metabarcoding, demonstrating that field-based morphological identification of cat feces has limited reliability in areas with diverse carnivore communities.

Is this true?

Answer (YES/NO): NO